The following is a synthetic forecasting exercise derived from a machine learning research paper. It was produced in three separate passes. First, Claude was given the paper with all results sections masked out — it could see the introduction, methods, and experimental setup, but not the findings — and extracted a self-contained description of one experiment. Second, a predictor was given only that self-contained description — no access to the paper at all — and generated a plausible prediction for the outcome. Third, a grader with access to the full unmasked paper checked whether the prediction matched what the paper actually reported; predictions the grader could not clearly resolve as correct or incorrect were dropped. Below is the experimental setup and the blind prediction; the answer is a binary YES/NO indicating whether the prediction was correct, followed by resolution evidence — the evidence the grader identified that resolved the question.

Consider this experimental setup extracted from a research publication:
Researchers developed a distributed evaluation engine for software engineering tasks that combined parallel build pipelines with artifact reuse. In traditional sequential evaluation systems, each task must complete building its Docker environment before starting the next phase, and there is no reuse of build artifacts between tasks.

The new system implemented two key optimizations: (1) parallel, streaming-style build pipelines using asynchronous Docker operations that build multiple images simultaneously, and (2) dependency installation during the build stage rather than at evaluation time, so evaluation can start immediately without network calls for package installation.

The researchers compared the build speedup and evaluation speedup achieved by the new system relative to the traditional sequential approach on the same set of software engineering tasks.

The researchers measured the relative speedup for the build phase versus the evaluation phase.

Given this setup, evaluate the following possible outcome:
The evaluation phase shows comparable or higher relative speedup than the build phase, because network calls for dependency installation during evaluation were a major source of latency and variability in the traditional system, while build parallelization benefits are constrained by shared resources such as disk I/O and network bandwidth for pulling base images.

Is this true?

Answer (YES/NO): NO